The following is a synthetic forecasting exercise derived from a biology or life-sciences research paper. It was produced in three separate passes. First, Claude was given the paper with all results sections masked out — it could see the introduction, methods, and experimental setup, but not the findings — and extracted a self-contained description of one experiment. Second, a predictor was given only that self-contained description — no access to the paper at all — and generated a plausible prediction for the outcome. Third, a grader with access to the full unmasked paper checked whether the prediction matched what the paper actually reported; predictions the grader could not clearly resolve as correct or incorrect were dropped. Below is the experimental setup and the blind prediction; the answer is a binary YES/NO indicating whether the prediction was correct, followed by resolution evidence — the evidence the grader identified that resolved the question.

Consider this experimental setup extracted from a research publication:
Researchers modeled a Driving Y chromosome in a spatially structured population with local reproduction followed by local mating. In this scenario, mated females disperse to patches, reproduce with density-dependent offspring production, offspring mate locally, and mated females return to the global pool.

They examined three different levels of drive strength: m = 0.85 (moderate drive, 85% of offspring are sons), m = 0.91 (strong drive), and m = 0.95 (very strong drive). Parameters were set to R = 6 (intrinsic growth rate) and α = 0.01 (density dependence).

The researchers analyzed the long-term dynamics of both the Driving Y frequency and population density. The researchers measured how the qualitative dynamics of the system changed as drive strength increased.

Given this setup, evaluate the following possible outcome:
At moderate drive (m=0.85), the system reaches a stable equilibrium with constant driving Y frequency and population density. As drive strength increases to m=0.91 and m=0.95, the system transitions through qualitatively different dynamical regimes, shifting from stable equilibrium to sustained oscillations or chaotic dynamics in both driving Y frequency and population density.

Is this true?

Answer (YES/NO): NO